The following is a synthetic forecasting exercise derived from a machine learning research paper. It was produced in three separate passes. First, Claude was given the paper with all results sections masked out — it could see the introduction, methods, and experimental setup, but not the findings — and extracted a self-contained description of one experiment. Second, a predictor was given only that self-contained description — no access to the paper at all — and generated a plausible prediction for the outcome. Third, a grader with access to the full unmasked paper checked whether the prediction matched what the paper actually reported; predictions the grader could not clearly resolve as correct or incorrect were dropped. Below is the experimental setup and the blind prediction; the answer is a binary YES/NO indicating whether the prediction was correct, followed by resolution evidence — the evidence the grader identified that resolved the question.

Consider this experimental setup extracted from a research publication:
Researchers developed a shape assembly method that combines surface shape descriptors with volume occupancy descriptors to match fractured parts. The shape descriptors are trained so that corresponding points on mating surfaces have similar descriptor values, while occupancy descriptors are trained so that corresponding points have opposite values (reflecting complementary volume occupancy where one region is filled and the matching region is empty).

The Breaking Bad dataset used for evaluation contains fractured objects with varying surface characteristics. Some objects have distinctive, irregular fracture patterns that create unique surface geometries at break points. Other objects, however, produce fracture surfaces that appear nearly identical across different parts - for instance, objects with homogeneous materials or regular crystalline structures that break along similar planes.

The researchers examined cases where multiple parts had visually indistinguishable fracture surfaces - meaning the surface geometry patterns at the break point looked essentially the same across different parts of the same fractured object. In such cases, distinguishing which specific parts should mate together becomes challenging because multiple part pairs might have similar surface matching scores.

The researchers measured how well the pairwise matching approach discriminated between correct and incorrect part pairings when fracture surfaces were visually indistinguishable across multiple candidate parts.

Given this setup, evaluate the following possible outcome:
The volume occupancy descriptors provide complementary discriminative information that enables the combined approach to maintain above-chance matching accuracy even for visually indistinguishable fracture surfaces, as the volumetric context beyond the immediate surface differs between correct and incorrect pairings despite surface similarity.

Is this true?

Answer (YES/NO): NO